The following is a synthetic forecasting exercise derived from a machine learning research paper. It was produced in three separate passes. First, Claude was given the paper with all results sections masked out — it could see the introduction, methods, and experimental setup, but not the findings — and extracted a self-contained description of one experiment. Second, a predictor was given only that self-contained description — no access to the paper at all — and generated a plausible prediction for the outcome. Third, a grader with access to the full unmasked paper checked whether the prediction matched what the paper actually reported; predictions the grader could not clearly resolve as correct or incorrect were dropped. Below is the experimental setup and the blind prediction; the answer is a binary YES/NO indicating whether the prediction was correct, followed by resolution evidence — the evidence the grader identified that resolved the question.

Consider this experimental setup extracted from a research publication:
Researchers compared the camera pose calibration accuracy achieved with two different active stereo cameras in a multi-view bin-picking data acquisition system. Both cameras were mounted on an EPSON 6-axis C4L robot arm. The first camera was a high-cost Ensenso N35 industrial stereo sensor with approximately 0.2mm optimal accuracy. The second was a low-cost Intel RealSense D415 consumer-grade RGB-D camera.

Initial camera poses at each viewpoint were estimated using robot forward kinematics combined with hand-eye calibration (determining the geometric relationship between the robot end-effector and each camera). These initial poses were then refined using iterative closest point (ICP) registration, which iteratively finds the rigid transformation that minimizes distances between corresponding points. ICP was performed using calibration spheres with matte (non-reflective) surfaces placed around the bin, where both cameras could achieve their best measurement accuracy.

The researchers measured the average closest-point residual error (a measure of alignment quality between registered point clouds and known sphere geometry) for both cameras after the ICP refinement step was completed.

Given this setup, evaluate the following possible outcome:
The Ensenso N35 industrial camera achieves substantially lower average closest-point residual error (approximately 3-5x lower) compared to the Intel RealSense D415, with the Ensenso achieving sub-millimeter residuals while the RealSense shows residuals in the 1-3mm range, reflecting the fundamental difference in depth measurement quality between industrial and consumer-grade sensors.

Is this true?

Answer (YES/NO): NO